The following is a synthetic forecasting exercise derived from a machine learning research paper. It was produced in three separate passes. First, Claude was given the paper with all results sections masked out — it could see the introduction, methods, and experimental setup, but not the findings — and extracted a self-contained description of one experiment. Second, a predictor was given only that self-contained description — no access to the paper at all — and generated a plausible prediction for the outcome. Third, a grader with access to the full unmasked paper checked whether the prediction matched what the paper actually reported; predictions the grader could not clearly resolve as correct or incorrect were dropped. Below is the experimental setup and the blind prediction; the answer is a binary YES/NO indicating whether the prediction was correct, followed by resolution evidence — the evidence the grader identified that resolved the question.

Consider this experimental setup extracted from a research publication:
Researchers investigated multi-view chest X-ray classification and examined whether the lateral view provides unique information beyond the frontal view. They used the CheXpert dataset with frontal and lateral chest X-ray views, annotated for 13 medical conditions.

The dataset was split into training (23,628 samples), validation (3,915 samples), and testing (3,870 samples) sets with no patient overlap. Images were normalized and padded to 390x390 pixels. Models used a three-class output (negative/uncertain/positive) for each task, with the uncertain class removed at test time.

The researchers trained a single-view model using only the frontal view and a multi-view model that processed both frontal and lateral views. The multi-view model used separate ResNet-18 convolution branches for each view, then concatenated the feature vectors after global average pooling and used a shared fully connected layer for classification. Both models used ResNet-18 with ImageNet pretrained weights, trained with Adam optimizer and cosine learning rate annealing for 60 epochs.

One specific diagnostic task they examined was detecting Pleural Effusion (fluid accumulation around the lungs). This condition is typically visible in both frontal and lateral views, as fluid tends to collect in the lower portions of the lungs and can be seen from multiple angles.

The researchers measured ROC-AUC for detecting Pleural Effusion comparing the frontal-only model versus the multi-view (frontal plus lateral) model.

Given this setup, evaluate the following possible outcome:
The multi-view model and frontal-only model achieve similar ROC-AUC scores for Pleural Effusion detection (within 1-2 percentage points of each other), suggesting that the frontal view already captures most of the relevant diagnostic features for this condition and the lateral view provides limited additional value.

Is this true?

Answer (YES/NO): YES